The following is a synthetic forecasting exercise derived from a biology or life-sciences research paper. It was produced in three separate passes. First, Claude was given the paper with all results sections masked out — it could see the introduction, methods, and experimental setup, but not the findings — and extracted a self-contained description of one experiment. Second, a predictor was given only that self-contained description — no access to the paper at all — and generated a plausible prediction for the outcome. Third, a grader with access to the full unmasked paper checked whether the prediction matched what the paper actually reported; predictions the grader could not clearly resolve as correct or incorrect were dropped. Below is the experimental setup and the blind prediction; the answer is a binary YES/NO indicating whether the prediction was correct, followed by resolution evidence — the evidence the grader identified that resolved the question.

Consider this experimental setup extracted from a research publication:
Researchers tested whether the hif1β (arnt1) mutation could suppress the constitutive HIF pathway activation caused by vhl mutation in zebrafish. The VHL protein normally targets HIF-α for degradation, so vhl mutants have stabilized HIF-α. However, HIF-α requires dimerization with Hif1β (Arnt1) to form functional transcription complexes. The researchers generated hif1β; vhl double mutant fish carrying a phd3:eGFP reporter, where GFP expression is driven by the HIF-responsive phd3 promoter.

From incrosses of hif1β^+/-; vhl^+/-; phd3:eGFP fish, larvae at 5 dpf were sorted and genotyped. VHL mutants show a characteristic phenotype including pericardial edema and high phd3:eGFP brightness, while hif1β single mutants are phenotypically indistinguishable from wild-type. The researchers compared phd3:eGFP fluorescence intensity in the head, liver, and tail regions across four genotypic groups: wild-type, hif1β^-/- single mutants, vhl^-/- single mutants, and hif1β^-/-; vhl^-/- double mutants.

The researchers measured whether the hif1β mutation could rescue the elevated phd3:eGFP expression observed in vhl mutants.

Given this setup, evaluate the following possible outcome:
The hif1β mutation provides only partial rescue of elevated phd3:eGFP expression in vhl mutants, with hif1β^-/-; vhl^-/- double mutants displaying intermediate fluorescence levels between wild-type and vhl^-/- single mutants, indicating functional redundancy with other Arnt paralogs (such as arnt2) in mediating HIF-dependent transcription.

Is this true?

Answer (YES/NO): YES